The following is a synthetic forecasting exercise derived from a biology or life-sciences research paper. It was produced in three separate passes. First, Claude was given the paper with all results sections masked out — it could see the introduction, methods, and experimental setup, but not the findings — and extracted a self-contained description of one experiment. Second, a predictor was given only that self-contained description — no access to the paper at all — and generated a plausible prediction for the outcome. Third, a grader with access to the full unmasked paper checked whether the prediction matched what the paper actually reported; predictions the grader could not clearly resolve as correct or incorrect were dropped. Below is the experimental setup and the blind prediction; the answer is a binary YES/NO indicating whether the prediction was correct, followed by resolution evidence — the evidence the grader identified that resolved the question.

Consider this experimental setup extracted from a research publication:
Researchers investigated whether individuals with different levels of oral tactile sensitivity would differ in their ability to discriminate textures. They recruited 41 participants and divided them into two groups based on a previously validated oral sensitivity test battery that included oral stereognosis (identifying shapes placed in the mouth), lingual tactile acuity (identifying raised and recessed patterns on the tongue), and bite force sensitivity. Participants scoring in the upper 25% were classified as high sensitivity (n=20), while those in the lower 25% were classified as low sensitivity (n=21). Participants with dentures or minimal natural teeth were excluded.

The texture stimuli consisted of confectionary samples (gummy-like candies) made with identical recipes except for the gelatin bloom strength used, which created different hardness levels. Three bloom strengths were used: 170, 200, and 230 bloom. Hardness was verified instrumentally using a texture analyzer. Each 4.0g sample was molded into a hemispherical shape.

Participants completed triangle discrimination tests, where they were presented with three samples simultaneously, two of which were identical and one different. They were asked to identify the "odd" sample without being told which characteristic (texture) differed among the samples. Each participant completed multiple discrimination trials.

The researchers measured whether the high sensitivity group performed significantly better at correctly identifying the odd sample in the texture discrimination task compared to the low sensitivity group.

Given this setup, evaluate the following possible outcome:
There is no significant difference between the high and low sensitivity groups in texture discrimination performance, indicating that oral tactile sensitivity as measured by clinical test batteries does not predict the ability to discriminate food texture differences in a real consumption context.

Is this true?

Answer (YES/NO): YES